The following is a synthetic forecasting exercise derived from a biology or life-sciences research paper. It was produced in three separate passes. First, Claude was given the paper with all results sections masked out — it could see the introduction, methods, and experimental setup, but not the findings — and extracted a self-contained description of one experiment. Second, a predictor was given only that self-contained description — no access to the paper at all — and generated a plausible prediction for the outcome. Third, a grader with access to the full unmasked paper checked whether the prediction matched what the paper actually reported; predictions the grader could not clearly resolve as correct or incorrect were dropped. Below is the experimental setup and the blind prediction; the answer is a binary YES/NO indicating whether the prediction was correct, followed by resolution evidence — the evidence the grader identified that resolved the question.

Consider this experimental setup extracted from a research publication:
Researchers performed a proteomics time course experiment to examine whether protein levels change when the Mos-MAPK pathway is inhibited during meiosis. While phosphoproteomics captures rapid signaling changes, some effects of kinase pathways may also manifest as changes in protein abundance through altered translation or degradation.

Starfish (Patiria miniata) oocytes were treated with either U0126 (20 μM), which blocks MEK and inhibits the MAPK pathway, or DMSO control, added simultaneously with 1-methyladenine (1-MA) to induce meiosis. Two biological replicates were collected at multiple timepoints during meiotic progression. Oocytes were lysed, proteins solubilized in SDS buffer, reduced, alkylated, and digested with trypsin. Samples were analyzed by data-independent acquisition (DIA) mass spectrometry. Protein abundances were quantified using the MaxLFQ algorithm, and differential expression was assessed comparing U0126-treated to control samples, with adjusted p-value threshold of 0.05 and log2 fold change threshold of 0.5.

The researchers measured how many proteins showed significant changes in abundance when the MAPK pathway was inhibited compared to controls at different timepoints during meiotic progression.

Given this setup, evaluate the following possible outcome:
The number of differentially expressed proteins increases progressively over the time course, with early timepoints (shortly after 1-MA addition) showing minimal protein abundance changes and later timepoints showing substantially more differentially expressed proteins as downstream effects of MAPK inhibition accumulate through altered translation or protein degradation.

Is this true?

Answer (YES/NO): NO